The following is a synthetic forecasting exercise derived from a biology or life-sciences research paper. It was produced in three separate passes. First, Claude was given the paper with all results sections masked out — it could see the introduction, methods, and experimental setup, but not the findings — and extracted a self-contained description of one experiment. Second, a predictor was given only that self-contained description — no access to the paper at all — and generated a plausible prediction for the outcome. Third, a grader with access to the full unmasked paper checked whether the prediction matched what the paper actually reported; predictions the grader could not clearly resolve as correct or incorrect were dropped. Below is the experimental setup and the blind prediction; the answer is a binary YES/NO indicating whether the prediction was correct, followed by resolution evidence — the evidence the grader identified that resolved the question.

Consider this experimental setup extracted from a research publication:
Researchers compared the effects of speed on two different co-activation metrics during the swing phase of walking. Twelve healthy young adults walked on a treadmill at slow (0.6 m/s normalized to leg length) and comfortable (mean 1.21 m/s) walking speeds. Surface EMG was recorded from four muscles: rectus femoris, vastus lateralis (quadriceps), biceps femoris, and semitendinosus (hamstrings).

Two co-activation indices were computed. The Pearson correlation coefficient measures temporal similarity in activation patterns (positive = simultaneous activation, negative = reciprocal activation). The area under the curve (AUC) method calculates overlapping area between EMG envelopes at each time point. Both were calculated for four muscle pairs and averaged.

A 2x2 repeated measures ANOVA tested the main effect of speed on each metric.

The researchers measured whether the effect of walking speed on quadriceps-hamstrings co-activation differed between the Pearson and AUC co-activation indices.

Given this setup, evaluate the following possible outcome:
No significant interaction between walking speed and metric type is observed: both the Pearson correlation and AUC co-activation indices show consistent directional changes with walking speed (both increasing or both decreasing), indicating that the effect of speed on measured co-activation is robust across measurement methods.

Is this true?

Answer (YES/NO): NO